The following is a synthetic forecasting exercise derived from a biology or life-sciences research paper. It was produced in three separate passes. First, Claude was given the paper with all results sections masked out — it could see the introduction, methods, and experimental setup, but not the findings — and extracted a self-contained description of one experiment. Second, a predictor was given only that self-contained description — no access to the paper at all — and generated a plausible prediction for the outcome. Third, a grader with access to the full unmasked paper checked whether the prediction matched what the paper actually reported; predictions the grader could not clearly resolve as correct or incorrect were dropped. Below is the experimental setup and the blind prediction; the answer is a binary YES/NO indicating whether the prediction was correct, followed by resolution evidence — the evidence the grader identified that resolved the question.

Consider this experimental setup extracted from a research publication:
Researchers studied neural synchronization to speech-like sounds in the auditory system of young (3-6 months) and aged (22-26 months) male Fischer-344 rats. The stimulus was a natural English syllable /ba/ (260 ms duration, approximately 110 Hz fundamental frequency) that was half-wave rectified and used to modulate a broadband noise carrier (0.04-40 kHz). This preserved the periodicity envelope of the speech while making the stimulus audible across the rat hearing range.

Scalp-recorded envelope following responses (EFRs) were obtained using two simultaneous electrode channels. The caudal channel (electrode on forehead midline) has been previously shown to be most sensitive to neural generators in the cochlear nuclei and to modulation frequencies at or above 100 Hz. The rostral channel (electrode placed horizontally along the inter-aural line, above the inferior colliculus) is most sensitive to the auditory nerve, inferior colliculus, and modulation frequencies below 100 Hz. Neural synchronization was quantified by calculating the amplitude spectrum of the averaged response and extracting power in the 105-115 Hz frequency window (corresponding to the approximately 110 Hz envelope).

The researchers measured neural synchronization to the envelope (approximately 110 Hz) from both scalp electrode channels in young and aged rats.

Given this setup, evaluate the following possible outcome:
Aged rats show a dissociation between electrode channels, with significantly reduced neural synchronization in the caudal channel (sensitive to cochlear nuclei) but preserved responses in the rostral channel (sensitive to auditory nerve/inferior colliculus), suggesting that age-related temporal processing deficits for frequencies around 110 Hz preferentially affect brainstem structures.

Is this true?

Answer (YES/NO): YES